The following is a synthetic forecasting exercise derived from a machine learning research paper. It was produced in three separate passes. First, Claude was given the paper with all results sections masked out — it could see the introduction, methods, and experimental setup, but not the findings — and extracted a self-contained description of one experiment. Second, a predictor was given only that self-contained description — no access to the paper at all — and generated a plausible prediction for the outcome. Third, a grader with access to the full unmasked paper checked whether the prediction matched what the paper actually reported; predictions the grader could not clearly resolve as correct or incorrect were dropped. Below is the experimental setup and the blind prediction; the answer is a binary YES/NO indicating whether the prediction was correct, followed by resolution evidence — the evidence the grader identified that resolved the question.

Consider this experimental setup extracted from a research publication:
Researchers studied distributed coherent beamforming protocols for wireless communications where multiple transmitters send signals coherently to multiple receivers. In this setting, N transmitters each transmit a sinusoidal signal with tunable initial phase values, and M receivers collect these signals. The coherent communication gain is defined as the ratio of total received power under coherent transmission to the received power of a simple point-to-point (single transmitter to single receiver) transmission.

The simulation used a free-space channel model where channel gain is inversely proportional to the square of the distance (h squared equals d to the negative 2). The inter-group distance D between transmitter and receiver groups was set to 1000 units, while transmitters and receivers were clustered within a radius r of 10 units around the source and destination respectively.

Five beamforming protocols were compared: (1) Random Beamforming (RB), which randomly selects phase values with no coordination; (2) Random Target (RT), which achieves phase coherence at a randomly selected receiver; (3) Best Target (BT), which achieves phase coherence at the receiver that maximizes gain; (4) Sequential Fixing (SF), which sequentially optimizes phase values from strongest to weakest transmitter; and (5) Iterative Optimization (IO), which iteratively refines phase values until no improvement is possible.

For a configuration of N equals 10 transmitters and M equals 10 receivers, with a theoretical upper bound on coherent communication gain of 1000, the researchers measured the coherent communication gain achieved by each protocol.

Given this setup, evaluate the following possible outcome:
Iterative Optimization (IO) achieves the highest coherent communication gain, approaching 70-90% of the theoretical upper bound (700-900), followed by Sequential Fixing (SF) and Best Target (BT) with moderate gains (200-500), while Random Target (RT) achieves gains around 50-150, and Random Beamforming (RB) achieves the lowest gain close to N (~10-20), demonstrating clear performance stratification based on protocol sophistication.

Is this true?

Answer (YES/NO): NO